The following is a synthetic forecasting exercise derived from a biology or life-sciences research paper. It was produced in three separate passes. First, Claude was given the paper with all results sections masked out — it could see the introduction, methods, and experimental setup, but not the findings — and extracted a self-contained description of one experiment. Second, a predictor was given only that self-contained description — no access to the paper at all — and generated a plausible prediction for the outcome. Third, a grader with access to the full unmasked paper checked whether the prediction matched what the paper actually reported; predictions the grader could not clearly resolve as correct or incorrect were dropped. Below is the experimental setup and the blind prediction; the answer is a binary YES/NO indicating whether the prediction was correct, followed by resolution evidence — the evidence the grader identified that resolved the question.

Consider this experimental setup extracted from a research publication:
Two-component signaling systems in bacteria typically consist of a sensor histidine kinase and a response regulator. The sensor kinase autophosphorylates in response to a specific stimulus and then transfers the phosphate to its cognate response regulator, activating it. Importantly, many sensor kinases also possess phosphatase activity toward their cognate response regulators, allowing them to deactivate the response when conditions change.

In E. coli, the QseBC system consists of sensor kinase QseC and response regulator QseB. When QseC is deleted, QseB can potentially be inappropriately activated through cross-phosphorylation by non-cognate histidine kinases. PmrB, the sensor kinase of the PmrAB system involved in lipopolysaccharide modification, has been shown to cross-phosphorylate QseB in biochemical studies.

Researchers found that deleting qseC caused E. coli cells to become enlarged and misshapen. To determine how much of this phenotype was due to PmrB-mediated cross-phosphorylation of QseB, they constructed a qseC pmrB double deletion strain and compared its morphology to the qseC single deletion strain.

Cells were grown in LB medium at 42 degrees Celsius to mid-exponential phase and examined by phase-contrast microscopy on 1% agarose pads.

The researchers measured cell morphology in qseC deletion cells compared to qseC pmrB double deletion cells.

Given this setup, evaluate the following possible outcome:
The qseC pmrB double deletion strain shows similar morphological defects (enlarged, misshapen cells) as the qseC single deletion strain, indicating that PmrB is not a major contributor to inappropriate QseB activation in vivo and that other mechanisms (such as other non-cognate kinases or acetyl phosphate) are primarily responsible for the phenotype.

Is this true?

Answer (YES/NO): NO